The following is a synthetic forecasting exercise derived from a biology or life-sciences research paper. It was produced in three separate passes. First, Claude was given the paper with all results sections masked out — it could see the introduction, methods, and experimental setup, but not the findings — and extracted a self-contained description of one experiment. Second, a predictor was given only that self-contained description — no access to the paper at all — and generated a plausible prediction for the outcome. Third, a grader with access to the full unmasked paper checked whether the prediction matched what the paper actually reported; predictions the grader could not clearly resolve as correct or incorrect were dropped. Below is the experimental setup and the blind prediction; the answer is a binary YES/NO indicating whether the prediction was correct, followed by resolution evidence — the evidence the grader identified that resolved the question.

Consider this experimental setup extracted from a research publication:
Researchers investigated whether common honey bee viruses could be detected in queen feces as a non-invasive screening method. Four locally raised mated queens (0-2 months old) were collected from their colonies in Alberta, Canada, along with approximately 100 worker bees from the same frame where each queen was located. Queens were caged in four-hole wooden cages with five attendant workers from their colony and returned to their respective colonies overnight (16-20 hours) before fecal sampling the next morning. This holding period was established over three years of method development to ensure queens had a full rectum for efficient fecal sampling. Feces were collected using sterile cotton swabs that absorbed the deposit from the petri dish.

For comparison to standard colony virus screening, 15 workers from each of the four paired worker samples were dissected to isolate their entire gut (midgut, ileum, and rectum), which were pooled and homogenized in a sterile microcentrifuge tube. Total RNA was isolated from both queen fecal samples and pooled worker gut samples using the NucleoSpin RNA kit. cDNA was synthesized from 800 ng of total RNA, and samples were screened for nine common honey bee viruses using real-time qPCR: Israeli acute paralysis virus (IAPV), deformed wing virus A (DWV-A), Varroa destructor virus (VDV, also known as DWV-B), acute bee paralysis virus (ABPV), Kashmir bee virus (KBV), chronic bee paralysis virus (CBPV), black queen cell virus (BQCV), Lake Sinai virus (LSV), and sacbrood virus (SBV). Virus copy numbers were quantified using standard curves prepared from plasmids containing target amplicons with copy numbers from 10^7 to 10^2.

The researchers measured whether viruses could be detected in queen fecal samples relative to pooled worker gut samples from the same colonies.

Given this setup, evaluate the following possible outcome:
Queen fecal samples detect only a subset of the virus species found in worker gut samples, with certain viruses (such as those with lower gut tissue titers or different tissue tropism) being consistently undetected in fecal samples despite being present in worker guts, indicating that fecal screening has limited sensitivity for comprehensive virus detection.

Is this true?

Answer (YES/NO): NO